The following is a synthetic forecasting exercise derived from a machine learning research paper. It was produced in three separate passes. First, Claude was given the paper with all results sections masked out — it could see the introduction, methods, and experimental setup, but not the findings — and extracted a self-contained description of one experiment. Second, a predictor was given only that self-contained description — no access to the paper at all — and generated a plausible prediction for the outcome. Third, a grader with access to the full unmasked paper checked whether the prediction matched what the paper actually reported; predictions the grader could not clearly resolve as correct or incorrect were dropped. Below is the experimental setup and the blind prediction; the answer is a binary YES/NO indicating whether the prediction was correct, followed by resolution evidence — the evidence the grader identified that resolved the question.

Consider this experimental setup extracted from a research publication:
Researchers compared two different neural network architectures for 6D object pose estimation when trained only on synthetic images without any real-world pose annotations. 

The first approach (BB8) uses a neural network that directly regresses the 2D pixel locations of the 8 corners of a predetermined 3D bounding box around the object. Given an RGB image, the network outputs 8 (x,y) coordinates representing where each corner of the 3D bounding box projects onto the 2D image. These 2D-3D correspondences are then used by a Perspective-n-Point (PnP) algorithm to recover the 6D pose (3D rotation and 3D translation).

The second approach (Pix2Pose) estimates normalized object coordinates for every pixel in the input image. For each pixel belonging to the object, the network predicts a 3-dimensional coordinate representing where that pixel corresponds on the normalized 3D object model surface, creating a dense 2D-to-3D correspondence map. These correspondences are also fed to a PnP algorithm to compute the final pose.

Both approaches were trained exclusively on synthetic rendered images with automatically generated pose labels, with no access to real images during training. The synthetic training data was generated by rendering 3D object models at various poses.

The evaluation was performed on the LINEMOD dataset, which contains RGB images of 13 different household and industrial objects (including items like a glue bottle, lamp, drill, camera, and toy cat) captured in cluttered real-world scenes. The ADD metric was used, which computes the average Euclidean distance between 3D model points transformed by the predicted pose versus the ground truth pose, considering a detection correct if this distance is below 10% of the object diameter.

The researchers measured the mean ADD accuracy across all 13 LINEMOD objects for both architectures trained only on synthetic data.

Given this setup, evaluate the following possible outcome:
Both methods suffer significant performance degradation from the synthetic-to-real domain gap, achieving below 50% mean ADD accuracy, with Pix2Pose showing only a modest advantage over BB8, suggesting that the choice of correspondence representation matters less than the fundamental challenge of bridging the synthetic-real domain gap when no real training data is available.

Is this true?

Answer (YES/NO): NO